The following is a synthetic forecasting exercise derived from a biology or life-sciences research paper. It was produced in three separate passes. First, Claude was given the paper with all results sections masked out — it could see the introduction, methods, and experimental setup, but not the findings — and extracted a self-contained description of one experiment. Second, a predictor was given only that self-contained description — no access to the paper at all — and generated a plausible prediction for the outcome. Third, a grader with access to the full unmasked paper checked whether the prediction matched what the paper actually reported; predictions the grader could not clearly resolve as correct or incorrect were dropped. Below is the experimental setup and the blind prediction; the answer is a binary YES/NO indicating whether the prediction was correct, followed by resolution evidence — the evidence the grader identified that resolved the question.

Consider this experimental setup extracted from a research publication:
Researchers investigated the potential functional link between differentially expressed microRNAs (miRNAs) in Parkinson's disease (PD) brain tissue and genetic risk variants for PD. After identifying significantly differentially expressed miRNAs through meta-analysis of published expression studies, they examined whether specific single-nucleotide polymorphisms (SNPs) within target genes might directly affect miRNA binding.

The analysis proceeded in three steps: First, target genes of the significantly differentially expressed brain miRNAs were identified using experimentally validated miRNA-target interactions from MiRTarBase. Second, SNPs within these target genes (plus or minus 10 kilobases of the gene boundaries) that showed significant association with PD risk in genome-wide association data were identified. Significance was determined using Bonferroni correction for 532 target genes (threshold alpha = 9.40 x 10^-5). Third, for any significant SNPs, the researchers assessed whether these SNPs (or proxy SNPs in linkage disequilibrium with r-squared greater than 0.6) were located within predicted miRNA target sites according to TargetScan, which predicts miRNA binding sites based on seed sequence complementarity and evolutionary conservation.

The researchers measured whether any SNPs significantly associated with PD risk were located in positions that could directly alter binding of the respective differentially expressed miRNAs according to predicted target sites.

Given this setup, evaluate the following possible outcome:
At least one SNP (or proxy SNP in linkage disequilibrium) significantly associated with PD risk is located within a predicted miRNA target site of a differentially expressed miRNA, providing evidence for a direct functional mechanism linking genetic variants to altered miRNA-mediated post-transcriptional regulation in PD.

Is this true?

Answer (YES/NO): NO